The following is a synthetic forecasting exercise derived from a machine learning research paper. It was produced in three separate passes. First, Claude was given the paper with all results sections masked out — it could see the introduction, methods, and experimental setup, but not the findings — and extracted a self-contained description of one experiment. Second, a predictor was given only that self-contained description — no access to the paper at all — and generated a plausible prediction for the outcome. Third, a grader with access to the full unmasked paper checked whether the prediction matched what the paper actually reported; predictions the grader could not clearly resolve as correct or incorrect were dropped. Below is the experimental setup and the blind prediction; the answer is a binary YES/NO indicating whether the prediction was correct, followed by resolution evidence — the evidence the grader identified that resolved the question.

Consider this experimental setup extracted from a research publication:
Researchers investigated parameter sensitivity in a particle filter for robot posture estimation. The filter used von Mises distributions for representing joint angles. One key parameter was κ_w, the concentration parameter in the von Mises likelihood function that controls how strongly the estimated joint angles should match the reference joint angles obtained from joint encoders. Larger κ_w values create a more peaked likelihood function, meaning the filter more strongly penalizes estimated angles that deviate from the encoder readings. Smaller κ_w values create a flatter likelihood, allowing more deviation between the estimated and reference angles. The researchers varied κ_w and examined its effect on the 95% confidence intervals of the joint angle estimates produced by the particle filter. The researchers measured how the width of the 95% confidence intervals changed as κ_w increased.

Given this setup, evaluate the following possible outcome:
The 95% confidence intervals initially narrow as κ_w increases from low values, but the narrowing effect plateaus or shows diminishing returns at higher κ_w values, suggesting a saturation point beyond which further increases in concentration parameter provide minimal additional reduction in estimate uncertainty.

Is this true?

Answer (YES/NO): NO